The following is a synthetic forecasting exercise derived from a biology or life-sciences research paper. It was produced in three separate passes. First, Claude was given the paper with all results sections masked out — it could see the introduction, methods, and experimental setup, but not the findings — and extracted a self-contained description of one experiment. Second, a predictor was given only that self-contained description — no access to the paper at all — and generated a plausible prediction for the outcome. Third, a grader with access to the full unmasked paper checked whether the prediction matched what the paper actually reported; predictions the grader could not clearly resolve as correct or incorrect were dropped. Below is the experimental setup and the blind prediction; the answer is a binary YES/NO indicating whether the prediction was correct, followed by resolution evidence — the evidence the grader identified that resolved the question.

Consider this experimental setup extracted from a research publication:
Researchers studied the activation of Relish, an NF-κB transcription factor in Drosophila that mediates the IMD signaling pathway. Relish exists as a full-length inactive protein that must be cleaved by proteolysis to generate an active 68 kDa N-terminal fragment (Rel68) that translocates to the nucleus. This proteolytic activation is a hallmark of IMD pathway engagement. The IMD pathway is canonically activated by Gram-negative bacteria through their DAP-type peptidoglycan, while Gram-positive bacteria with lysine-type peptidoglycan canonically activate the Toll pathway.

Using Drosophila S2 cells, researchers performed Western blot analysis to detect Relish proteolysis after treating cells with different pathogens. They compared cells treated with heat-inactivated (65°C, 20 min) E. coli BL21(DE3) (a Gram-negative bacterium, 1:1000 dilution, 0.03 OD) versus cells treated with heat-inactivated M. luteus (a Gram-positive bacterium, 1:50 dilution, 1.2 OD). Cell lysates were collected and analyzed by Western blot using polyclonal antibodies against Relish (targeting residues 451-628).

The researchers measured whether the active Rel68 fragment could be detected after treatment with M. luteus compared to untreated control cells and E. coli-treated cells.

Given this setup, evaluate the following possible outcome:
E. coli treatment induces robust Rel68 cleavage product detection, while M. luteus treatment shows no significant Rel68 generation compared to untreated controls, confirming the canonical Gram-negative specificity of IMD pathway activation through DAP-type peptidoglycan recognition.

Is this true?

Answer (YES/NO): NO